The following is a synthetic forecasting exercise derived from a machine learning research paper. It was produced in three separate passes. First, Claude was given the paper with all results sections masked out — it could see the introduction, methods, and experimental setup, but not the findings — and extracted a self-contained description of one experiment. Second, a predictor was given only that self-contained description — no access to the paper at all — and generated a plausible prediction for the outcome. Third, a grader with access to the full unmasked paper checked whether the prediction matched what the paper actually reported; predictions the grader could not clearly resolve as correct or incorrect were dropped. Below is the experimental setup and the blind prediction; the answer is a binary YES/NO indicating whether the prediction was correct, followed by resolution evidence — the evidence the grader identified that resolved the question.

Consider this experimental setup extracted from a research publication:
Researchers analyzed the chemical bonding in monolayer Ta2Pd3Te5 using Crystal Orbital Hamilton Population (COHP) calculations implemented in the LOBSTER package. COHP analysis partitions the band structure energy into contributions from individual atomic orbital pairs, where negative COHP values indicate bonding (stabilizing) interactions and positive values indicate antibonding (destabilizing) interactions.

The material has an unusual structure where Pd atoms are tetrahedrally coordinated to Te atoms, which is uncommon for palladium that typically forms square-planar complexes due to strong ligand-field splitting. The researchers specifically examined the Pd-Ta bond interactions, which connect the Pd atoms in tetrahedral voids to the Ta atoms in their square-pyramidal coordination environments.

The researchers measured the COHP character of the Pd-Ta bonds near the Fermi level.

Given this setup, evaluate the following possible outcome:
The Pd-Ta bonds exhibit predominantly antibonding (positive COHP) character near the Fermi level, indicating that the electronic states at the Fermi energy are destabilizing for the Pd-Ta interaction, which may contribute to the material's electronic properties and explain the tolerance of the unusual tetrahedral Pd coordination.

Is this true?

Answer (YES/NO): YES